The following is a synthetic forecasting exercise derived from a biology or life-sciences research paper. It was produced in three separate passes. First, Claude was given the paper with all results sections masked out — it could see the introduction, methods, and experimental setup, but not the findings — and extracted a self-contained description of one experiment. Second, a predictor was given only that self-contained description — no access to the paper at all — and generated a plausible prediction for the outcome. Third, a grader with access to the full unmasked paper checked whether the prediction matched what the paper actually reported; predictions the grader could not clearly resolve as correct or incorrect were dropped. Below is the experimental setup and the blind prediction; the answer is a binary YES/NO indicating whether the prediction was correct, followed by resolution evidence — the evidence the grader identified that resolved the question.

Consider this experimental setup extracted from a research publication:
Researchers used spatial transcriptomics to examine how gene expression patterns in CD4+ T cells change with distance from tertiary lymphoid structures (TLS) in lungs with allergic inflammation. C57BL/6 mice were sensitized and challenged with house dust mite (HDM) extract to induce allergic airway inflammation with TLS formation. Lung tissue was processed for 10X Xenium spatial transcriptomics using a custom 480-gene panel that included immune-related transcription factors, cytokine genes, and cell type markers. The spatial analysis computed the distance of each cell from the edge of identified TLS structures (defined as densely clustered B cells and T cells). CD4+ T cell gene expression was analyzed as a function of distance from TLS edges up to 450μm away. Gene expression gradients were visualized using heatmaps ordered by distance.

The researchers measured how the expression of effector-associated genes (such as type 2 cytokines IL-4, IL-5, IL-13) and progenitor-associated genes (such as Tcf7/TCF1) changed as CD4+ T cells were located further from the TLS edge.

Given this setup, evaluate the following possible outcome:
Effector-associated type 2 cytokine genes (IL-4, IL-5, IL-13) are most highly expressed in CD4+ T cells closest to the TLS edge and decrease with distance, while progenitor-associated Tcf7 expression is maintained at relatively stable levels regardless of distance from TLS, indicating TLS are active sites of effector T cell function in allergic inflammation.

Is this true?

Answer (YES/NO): NO